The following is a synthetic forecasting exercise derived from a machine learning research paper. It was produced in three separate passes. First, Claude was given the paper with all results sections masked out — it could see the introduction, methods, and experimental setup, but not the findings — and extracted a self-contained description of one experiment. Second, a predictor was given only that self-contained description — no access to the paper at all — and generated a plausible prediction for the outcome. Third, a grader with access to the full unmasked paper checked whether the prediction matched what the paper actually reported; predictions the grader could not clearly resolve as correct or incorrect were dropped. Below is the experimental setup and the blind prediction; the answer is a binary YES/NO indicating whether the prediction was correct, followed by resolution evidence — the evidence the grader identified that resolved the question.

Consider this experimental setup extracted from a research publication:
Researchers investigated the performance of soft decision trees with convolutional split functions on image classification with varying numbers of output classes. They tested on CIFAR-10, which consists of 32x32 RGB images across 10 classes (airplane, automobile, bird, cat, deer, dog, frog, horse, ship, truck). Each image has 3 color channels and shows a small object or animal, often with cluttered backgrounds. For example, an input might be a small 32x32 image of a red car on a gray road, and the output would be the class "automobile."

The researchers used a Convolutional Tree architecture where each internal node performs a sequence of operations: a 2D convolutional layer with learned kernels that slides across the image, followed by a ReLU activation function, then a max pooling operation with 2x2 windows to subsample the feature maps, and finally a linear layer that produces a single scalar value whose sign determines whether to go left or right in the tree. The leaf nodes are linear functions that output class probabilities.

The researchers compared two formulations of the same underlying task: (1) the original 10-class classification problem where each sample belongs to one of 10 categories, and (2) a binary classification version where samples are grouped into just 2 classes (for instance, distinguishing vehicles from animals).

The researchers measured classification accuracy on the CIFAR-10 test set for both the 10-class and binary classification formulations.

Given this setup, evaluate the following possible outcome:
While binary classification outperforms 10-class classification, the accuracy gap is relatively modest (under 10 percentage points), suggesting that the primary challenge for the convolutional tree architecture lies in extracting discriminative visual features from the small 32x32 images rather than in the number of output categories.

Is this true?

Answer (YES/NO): NO